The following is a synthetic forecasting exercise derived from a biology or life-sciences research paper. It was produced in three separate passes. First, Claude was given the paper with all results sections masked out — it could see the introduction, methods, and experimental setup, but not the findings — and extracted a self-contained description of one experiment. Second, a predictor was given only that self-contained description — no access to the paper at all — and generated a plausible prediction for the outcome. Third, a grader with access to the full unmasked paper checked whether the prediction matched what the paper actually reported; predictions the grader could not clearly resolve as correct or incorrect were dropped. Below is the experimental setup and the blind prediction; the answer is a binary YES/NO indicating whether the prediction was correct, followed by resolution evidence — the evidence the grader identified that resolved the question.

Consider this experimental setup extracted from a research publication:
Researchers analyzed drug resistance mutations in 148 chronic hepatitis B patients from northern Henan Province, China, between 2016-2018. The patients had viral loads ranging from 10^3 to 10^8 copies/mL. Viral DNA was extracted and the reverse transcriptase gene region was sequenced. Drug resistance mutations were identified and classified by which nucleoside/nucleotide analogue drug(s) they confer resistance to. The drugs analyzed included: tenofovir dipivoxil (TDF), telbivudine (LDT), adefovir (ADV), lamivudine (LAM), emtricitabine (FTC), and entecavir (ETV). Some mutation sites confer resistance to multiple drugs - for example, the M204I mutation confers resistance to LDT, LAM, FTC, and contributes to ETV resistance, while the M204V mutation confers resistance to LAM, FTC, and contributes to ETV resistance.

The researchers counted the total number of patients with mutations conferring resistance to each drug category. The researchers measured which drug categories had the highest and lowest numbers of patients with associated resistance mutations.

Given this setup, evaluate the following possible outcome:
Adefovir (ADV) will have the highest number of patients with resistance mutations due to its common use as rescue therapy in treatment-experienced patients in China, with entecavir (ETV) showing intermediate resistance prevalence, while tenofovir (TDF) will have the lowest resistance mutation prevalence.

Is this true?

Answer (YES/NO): NO